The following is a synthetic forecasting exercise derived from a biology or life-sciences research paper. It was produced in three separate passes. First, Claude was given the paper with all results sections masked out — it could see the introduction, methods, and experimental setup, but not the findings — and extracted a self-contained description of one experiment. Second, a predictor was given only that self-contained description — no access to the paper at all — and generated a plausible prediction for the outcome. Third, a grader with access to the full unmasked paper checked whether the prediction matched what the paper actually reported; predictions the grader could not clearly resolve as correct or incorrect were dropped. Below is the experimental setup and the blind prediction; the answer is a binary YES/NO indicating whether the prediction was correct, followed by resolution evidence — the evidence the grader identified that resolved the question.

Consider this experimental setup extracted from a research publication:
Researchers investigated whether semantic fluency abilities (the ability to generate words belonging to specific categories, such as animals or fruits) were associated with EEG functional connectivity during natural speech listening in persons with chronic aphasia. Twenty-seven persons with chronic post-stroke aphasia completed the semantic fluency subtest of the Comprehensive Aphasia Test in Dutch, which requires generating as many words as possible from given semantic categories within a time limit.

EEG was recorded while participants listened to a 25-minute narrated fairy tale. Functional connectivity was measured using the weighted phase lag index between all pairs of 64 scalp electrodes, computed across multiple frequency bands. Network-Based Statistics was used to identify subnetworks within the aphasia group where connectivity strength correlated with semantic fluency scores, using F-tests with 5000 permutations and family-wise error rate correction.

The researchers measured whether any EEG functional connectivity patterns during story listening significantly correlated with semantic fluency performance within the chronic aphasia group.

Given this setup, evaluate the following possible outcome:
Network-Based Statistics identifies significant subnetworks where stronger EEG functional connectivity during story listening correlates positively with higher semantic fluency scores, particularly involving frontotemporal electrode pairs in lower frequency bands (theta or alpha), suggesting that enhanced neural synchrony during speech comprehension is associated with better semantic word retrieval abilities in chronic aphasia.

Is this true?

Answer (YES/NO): NO